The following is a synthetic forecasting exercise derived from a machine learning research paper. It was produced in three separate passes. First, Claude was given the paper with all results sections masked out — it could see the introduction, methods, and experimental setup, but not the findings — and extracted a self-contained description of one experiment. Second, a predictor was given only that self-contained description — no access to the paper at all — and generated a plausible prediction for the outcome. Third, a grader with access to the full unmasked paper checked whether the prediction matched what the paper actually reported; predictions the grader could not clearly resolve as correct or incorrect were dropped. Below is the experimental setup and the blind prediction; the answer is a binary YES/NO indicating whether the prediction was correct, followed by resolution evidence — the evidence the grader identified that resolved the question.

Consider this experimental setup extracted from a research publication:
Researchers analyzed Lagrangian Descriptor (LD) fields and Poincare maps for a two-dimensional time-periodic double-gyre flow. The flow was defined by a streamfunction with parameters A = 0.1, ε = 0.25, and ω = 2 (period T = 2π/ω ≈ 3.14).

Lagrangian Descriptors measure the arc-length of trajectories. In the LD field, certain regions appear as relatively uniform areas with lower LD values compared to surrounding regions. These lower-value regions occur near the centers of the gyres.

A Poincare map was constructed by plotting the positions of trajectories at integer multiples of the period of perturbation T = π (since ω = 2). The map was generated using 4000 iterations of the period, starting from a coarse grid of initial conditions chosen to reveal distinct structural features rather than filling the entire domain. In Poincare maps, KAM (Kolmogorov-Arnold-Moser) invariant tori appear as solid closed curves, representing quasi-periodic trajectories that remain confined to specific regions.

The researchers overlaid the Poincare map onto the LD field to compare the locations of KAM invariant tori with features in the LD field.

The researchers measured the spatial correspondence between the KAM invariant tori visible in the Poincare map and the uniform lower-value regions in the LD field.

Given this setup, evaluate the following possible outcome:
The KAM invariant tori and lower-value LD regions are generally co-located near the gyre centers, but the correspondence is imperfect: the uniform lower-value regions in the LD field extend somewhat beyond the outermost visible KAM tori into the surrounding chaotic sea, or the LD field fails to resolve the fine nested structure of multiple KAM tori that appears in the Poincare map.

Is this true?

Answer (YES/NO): NO